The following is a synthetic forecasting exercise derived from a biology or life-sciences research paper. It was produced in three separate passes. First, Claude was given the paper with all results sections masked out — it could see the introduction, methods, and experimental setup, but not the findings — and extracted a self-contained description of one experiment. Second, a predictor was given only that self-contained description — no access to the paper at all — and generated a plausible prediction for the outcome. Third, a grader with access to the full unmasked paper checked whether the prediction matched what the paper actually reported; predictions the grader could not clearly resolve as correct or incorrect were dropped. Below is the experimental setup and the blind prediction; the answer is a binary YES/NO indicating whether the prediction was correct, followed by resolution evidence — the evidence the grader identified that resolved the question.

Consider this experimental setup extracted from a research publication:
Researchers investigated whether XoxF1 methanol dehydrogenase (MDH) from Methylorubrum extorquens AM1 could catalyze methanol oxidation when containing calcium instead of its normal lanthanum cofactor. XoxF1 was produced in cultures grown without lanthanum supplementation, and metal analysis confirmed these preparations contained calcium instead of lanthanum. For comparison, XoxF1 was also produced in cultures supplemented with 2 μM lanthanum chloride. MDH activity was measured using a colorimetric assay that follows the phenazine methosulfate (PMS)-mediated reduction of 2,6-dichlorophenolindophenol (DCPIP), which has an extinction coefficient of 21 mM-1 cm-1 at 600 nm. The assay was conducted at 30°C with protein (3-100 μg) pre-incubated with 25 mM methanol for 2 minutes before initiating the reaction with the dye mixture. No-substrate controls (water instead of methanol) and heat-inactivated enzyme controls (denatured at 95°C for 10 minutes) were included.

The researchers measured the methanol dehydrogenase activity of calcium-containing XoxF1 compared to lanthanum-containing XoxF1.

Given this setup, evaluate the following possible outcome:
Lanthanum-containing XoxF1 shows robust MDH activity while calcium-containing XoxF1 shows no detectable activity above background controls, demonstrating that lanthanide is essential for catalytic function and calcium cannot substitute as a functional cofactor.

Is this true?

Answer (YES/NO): NO